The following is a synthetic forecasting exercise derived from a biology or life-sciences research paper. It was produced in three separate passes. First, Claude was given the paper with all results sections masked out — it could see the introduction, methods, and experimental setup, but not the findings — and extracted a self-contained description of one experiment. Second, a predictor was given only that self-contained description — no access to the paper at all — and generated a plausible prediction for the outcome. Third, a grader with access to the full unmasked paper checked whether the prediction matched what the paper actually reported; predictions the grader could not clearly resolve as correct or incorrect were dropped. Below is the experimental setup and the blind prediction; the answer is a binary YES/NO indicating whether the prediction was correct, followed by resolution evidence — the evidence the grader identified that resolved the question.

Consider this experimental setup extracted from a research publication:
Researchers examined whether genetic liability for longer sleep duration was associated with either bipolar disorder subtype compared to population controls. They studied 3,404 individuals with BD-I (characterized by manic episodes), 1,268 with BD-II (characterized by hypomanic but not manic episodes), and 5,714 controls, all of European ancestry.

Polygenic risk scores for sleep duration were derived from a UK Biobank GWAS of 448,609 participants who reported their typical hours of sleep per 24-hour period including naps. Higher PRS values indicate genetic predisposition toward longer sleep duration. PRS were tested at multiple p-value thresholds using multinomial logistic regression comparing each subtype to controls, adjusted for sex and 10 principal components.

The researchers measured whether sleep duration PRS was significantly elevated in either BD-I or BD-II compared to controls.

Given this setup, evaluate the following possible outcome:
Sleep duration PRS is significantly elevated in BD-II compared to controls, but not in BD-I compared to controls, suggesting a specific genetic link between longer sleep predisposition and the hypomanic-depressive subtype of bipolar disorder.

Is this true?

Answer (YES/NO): NO